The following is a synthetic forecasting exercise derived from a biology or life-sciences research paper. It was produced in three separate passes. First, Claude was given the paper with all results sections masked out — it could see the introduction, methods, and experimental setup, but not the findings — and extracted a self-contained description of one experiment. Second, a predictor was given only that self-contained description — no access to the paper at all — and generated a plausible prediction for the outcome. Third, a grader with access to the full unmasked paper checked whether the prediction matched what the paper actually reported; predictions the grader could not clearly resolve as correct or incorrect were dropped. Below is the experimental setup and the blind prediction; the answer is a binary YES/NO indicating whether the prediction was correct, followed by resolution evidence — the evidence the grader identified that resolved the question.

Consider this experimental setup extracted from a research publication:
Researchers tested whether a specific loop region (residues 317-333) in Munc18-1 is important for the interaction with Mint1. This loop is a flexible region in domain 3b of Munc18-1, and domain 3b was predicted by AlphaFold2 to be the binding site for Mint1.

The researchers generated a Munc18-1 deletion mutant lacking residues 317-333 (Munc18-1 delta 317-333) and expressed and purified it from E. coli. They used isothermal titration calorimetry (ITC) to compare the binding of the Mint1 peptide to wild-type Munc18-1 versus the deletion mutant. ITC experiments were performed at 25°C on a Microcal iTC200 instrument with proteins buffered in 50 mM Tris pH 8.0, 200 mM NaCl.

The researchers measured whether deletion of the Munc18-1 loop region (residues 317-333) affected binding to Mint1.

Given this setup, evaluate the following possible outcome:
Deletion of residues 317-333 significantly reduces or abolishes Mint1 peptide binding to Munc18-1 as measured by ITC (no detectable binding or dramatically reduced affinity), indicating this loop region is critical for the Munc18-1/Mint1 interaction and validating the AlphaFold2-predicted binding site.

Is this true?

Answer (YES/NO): NO